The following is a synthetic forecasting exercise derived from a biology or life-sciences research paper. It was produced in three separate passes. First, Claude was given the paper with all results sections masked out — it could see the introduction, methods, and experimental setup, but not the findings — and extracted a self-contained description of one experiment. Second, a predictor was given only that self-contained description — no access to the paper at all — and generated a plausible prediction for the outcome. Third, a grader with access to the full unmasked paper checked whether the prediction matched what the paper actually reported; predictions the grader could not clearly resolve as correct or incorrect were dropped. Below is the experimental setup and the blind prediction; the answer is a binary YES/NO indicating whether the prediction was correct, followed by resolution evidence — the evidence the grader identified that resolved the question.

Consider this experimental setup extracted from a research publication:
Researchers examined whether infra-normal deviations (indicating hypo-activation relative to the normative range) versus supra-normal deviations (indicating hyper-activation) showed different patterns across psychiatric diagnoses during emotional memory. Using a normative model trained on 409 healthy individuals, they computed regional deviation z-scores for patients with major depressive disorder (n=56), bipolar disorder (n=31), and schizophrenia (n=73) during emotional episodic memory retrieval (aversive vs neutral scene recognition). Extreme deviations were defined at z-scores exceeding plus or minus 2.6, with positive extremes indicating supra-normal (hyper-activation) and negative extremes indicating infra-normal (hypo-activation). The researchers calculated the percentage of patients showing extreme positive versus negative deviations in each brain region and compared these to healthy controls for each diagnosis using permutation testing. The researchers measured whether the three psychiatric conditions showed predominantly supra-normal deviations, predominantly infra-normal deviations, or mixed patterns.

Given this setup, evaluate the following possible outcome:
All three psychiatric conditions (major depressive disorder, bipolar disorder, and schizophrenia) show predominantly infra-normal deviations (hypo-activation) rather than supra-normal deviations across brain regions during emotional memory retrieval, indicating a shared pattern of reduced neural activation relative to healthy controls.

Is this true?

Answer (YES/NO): NO